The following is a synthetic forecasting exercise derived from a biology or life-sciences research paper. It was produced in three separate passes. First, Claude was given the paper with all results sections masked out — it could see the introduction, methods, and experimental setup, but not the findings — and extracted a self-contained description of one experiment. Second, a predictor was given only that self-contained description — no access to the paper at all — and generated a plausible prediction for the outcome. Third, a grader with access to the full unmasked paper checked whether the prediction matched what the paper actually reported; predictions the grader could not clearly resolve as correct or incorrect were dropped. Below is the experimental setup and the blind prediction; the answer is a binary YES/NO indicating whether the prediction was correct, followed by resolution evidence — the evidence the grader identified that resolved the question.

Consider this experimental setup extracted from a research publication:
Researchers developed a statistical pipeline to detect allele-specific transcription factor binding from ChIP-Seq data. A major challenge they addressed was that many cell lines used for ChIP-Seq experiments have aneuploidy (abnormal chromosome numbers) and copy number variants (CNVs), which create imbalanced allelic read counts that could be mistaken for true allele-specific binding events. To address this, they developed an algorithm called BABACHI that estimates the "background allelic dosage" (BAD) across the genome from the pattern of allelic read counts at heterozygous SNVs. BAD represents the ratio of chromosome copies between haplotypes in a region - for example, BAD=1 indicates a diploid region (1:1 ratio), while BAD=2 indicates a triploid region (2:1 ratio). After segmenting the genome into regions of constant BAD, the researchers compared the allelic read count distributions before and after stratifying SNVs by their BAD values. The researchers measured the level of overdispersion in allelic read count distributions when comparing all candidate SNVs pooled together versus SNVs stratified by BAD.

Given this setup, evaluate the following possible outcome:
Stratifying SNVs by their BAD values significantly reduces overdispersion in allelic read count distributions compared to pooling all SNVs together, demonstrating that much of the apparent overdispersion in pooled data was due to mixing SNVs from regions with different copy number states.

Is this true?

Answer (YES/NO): YES